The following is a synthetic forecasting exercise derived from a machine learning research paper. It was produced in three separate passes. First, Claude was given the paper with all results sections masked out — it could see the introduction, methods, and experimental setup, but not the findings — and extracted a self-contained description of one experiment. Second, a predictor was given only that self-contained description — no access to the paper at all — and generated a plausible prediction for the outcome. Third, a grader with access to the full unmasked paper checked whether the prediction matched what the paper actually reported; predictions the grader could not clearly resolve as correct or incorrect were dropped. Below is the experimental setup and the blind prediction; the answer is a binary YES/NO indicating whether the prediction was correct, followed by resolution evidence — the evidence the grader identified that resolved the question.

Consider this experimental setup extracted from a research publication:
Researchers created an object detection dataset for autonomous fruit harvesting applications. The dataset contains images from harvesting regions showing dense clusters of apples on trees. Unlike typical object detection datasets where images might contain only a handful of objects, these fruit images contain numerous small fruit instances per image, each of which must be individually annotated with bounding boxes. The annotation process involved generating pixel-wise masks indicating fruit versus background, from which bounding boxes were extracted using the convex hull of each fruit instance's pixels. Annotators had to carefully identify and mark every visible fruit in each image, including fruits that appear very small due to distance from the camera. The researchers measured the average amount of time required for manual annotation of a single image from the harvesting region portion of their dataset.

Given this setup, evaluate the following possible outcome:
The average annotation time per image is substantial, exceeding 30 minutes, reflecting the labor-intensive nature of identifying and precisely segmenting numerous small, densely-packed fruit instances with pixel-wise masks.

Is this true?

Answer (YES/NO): NO